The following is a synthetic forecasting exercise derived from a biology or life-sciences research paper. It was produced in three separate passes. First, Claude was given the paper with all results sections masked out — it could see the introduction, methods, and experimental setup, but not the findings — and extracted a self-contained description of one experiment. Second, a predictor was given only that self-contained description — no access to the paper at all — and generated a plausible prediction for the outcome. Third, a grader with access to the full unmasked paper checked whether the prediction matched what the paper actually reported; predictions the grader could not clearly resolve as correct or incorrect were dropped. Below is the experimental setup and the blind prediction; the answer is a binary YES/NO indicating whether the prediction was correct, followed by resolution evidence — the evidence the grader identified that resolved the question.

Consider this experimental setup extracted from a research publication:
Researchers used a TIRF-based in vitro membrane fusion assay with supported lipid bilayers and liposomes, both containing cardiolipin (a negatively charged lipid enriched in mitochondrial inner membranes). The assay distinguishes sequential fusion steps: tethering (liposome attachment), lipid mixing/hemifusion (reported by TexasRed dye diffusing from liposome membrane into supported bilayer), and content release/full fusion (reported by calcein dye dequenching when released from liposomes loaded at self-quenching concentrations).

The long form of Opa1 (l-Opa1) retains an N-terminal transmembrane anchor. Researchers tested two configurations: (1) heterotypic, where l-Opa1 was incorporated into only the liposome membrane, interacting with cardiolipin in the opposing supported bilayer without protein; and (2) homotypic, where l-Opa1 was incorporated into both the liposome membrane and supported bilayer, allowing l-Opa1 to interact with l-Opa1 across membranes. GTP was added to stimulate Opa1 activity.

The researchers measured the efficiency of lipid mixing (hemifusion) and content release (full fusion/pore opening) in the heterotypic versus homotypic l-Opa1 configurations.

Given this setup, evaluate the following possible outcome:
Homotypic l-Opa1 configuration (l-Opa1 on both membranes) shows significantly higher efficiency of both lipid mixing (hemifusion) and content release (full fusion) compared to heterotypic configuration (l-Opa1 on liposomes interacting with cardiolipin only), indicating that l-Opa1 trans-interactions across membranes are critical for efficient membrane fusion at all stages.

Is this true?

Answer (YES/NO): YES